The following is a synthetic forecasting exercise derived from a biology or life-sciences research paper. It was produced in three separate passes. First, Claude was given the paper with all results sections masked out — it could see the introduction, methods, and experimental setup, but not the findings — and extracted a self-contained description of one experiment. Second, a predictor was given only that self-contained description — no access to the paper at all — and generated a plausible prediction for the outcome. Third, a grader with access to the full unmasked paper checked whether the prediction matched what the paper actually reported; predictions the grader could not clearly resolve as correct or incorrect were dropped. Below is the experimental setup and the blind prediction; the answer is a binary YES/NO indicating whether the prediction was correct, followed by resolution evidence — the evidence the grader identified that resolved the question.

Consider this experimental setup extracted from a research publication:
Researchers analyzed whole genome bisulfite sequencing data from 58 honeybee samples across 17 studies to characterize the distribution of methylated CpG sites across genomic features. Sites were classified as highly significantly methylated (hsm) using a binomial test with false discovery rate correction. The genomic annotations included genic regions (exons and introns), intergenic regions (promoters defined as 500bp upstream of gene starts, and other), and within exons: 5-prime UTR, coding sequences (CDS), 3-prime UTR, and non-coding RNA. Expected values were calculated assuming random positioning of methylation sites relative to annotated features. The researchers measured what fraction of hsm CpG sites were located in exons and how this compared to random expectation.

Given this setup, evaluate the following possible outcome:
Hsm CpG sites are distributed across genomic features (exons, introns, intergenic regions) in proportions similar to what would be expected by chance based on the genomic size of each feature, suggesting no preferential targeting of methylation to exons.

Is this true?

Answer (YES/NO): NO